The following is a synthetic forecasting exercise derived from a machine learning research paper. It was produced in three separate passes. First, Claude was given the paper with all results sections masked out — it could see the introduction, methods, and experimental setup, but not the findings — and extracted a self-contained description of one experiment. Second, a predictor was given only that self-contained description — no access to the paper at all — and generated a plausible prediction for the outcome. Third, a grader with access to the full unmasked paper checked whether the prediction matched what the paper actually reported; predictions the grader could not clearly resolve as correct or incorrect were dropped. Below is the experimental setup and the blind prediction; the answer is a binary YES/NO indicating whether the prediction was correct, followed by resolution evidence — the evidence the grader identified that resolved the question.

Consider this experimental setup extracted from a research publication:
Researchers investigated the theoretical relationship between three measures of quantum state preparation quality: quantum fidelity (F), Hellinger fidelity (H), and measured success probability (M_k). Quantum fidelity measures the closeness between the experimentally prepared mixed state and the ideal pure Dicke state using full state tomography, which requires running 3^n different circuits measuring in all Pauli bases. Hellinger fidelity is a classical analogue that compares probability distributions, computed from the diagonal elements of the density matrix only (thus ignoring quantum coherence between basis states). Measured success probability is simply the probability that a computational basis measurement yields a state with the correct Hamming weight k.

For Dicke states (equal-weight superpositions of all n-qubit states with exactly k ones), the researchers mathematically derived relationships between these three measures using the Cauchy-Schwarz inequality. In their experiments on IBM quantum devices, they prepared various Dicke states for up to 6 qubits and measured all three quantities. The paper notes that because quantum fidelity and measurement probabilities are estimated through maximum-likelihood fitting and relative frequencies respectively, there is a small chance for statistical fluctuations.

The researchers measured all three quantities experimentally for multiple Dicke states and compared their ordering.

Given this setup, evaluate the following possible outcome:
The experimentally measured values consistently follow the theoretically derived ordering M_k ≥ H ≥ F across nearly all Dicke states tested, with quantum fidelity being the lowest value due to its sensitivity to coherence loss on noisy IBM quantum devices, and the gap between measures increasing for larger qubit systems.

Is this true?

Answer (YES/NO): YES